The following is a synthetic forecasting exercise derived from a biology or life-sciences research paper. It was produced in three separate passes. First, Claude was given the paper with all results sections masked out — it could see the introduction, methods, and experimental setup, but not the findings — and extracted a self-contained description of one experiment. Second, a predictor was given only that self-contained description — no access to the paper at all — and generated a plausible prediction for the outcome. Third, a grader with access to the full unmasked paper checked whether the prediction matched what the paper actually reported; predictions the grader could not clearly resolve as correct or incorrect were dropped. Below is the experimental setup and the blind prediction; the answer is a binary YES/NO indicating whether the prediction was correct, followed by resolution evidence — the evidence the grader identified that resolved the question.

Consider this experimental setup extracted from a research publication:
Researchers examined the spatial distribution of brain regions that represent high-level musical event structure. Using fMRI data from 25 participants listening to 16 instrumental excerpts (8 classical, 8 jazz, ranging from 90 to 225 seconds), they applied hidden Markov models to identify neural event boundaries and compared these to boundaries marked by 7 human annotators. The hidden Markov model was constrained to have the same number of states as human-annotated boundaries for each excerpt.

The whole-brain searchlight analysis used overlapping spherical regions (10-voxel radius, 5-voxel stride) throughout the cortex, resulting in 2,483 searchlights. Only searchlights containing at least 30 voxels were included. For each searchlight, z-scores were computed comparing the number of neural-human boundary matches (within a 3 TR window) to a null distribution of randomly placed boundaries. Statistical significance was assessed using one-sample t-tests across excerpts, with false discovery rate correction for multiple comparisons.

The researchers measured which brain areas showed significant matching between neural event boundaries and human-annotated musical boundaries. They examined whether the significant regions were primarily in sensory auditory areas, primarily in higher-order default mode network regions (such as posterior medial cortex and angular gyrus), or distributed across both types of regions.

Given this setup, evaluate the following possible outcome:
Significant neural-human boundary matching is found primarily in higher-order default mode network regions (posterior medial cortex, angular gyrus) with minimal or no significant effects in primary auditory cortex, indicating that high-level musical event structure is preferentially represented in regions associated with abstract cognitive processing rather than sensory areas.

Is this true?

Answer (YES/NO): NO